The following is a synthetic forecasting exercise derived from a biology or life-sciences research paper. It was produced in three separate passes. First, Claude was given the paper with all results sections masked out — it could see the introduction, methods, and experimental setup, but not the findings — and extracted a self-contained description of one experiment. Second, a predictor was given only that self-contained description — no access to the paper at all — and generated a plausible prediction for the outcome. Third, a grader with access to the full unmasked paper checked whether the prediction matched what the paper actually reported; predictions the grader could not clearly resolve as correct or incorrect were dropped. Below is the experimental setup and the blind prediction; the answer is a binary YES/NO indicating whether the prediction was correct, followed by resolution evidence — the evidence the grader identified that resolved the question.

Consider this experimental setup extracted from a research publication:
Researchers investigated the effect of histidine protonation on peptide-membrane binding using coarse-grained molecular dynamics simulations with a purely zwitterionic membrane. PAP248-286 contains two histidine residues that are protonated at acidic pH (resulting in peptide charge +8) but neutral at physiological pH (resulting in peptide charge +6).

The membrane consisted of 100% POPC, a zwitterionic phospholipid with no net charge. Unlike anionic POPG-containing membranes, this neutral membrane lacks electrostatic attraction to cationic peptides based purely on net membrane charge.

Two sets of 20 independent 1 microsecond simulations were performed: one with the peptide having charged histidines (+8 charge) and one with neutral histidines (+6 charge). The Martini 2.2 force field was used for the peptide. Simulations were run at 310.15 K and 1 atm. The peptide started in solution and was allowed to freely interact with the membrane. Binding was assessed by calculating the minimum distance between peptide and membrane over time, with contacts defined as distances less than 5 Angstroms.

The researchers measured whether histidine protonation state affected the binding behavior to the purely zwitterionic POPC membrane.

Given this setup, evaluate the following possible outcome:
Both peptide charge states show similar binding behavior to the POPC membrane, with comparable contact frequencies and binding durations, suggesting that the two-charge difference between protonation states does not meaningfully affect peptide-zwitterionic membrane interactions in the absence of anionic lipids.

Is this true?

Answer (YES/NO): NO